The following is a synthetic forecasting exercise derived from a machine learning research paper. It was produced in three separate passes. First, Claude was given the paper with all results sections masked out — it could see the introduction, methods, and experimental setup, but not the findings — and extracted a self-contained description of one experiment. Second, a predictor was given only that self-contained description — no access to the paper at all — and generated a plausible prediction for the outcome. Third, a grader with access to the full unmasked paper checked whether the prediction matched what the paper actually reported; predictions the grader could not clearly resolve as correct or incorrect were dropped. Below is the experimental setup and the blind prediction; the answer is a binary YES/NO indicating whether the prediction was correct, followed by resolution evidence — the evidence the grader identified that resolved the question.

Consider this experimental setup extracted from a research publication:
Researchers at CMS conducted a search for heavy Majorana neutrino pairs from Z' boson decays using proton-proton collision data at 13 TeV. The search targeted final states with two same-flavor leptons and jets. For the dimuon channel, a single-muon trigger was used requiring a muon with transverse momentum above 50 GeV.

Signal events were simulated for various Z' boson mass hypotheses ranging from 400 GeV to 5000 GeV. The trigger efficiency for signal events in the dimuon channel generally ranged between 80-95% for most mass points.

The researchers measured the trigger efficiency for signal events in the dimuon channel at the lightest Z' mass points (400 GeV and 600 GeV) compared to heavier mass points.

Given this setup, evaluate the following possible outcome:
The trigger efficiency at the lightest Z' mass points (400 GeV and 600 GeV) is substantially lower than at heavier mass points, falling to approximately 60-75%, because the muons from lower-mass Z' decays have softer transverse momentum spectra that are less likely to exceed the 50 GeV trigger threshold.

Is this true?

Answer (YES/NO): YES